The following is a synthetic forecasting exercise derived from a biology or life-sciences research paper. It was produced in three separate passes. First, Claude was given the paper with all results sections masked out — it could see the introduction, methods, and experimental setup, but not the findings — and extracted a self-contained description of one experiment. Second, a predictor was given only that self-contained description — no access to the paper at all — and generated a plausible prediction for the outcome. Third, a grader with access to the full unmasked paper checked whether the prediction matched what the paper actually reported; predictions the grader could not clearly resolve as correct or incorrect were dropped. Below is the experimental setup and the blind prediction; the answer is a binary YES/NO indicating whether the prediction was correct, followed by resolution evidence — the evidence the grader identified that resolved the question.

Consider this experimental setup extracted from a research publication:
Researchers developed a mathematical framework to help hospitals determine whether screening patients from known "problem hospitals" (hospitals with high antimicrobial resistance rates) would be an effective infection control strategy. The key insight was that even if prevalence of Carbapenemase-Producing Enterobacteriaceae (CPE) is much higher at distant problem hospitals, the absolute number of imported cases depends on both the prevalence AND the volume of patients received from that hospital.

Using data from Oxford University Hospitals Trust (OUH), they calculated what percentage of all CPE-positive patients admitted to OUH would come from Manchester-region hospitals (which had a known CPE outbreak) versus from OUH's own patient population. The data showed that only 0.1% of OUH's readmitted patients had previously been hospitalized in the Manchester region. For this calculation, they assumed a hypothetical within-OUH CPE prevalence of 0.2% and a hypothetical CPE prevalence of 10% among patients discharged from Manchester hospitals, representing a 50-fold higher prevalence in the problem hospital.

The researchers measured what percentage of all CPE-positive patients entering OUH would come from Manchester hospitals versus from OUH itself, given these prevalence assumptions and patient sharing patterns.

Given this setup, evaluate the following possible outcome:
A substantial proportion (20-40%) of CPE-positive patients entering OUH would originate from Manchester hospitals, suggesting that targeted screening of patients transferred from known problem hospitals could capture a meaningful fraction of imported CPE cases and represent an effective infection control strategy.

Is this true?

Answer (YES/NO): NO